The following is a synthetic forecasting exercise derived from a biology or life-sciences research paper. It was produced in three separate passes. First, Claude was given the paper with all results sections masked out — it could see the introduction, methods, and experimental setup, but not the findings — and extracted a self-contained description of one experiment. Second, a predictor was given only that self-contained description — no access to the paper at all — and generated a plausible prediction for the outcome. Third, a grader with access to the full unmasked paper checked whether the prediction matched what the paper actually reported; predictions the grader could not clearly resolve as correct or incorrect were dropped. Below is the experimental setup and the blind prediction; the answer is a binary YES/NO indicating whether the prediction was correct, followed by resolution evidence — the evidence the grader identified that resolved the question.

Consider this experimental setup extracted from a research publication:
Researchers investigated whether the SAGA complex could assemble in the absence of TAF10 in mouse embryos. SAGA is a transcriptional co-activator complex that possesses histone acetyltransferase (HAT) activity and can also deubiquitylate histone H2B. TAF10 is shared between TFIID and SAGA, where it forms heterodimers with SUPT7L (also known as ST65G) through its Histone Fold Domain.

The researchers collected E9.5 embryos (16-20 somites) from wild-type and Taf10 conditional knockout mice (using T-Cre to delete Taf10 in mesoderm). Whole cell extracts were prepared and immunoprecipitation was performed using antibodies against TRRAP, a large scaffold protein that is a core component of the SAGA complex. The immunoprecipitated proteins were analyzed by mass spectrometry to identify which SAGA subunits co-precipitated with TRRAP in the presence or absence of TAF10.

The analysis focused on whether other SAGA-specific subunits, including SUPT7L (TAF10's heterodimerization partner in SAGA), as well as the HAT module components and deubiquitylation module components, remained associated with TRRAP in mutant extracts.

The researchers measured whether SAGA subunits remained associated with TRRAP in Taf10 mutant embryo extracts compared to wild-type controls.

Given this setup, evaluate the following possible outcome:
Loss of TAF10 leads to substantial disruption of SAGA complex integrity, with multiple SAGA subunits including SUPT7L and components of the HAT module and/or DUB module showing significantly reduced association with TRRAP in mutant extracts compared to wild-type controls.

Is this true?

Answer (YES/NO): YES